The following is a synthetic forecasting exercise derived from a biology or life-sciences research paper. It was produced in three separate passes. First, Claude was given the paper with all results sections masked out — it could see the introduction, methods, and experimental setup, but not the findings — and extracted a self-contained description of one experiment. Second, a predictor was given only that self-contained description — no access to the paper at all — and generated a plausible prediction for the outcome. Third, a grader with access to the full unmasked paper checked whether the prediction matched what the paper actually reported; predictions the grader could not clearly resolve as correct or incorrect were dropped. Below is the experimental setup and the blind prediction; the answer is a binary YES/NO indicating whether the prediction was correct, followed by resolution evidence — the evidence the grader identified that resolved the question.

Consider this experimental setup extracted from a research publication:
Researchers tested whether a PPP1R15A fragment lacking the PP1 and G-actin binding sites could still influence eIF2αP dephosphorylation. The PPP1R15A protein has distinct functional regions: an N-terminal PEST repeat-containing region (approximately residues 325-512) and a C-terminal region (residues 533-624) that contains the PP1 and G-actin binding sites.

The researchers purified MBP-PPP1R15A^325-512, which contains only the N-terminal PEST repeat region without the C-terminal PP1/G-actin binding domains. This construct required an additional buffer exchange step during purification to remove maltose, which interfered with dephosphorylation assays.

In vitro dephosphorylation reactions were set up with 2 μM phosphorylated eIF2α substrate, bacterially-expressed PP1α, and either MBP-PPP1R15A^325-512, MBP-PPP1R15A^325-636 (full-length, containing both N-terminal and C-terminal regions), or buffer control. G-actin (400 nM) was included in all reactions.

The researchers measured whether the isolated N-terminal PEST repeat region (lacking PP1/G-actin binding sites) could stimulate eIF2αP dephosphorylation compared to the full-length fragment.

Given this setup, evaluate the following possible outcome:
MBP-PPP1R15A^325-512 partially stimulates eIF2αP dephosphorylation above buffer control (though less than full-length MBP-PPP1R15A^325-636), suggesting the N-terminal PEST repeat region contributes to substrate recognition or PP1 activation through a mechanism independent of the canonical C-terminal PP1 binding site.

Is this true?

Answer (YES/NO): NO